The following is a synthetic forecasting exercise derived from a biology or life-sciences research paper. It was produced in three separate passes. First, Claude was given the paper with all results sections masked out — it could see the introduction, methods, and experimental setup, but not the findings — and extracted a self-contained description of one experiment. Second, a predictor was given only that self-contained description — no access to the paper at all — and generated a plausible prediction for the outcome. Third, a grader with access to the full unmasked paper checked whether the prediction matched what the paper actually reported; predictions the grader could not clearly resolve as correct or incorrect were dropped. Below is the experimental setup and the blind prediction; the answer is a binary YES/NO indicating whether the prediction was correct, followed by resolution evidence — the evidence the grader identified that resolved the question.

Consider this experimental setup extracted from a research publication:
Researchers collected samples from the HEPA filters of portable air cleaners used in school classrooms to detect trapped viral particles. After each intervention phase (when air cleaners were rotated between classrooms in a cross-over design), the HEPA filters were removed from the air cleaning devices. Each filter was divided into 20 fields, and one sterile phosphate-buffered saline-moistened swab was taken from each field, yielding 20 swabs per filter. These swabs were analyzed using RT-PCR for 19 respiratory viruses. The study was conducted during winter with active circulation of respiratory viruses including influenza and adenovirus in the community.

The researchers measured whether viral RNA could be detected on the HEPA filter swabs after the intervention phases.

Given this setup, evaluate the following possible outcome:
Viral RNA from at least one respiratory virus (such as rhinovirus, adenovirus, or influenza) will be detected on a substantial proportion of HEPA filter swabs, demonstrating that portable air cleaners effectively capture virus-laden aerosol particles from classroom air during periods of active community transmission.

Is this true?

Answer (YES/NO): NO